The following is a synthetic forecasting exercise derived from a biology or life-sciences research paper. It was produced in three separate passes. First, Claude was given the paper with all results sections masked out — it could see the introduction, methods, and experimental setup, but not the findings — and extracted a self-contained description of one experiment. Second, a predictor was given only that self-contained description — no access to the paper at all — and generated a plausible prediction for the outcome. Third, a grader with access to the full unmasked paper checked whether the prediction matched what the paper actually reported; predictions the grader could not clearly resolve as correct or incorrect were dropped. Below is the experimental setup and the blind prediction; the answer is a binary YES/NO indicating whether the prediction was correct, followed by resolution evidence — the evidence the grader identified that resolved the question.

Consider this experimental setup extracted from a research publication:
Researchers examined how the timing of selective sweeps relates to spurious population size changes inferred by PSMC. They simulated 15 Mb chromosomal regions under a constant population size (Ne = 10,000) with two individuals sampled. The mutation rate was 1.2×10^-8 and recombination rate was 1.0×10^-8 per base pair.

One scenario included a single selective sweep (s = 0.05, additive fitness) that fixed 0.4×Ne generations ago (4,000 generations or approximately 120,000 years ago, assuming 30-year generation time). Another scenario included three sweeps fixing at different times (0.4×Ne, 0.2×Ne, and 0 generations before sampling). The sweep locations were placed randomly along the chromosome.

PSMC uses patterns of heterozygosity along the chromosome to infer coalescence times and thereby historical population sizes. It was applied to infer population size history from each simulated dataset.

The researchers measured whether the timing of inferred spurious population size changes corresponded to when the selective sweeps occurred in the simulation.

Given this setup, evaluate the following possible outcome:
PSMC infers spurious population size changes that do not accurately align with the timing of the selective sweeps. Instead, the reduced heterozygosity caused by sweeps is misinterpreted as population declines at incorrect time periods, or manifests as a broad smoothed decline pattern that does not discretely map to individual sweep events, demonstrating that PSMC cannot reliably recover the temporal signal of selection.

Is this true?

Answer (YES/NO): NO